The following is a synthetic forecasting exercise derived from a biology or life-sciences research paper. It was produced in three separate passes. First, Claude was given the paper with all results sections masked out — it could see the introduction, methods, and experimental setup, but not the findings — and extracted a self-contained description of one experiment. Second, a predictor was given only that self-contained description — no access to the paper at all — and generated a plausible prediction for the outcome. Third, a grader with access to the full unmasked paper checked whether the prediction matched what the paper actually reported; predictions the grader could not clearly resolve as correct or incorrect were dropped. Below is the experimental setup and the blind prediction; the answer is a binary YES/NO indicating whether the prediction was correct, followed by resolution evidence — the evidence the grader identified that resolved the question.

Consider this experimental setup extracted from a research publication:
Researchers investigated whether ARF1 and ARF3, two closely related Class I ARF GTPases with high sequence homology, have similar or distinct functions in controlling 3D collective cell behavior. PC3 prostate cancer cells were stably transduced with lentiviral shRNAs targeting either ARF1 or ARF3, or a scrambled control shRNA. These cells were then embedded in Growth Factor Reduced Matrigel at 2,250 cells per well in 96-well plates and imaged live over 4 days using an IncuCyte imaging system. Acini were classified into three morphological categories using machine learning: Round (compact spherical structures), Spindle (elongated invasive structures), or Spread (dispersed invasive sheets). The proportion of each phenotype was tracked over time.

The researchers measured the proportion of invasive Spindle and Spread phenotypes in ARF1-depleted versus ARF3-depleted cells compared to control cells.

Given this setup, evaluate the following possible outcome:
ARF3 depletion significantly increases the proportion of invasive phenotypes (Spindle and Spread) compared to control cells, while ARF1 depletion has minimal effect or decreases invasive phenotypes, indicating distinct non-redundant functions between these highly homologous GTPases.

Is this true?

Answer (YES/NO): NO